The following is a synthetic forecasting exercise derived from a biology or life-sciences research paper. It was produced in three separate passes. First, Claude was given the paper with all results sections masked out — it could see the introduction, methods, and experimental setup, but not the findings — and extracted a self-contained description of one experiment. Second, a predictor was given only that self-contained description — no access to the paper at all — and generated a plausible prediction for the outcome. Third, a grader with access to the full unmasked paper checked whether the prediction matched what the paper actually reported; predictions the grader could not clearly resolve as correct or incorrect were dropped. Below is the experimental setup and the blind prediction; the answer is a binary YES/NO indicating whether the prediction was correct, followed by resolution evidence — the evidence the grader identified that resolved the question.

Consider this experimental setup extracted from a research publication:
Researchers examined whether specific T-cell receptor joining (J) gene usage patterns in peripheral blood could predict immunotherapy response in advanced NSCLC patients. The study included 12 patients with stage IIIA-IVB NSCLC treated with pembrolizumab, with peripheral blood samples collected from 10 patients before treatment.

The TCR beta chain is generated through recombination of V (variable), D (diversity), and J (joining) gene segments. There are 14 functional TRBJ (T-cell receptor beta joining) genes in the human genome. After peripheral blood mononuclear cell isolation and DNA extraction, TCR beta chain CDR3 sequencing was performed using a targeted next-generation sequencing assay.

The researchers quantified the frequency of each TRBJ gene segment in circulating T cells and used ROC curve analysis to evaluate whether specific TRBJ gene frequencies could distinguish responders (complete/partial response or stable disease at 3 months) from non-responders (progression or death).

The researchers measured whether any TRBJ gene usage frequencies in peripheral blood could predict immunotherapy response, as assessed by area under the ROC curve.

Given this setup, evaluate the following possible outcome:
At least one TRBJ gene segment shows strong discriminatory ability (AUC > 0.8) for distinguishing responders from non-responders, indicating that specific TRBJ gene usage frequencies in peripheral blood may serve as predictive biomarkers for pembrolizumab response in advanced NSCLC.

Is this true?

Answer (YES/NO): YES